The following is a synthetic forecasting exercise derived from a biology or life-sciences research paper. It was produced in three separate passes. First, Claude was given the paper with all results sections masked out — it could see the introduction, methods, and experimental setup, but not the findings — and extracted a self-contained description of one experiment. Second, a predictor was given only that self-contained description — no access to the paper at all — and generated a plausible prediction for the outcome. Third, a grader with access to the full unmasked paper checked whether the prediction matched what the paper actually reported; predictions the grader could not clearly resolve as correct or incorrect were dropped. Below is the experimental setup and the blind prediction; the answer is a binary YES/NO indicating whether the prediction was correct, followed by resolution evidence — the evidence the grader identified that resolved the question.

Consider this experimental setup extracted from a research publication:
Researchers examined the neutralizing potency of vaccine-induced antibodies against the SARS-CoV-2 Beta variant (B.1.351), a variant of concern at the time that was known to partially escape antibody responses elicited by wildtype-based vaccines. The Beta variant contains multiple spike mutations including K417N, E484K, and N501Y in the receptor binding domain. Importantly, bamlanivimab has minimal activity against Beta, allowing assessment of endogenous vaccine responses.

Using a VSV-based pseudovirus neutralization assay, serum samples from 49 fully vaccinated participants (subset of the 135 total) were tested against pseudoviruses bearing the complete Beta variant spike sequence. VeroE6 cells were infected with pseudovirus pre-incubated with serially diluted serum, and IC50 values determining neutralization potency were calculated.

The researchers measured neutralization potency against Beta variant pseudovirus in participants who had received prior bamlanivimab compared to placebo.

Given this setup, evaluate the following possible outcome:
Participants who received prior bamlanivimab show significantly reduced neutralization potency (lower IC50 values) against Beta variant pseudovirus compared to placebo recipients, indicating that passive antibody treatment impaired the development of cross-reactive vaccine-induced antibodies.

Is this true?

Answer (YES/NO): NO